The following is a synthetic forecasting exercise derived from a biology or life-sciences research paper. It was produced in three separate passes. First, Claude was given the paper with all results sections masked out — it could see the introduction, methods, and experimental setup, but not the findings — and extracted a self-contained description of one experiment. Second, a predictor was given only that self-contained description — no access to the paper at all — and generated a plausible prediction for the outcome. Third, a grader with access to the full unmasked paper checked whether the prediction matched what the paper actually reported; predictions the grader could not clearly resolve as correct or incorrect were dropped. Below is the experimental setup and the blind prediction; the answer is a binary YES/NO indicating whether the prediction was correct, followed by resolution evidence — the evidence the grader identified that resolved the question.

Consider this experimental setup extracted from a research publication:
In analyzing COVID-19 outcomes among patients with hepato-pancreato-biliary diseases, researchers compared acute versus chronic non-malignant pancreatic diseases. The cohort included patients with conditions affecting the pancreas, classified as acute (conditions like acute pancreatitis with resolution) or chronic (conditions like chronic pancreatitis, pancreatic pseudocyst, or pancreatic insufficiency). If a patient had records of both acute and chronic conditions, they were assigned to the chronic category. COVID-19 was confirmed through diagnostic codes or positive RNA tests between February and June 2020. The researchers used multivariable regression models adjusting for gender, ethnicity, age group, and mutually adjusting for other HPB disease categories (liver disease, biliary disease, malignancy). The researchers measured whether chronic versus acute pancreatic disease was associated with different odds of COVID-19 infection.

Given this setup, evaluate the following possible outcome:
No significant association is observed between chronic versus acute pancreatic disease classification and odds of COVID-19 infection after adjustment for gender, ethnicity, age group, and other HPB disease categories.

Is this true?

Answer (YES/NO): NO